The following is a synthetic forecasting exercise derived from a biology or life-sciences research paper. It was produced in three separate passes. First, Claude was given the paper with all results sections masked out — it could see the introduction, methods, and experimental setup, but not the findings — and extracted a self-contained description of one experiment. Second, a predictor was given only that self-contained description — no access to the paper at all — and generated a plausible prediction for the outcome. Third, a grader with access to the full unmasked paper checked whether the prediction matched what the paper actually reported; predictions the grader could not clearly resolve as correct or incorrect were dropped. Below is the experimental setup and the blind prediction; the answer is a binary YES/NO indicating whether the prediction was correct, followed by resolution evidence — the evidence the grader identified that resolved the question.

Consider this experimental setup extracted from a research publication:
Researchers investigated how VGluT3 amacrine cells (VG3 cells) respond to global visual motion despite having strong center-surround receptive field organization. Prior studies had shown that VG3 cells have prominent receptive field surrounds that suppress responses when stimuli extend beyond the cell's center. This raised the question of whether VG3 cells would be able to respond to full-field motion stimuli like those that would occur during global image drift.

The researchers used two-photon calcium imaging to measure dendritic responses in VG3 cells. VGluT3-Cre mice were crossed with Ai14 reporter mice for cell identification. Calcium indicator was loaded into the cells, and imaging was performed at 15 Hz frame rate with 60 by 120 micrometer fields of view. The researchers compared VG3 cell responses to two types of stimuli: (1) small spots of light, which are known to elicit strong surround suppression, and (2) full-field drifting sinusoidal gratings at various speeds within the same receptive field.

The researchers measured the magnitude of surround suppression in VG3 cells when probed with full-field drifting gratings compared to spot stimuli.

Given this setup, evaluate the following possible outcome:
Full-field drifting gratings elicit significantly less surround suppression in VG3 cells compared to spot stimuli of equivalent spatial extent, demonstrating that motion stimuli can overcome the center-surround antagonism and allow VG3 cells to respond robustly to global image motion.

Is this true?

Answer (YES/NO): YES